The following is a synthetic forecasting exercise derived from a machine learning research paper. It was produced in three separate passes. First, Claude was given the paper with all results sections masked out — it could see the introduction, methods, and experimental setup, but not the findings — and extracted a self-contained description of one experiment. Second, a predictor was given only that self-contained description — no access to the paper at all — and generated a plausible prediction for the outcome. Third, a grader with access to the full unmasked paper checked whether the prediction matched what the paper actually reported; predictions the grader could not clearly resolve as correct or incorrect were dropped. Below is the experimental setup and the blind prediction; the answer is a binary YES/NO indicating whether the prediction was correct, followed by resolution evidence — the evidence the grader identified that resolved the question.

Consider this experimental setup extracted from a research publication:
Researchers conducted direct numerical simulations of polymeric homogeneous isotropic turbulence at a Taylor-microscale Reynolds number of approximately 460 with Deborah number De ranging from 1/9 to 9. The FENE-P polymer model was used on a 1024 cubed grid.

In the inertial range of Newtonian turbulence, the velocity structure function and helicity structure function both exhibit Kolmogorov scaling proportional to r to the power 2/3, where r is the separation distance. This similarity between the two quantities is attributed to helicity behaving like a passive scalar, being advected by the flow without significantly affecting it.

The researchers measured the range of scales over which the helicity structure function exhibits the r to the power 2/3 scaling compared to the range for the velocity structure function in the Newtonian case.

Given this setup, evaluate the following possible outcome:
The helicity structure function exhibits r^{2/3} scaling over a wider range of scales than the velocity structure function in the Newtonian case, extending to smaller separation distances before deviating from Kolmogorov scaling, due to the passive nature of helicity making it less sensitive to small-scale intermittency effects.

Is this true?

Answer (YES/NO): NO